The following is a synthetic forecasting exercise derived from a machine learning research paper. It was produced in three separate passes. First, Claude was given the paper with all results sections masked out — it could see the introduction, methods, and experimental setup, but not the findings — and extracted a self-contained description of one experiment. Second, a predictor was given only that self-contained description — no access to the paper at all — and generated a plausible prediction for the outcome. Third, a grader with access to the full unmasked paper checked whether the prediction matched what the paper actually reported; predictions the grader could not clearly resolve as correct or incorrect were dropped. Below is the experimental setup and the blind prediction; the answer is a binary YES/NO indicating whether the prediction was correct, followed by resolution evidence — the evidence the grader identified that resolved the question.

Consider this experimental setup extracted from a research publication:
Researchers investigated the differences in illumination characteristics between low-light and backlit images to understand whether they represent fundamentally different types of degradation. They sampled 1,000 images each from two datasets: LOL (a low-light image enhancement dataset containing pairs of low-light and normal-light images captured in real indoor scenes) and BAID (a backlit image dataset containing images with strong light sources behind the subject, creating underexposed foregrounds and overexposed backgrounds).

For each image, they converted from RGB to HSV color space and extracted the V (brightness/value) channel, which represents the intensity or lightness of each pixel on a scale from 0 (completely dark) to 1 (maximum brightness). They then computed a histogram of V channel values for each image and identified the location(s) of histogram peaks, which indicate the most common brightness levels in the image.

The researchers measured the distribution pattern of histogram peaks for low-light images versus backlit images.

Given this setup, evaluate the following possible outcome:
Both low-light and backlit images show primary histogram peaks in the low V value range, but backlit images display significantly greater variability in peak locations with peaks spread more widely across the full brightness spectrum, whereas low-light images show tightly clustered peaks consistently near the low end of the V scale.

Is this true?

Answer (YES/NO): NO